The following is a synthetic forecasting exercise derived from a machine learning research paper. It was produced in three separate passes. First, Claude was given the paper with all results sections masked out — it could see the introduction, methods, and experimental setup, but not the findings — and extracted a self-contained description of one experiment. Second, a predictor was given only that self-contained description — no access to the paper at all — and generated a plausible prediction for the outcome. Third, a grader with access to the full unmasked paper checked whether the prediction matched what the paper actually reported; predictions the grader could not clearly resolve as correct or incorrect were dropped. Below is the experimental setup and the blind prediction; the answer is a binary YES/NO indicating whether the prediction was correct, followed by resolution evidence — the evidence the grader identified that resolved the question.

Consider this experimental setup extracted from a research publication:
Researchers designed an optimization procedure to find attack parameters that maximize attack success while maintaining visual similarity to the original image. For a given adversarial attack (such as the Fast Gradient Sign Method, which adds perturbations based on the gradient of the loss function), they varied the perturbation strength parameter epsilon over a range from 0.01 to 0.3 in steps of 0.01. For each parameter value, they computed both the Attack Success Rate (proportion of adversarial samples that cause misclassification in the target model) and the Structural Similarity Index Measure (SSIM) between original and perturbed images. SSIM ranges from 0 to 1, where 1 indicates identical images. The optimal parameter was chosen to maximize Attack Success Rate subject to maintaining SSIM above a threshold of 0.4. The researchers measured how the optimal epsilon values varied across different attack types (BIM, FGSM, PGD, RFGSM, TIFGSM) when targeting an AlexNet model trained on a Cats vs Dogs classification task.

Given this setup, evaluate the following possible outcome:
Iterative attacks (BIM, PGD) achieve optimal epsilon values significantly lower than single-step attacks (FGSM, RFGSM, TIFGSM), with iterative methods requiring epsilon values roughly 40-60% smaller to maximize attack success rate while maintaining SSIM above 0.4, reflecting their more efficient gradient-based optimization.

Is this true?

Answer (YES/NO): NO